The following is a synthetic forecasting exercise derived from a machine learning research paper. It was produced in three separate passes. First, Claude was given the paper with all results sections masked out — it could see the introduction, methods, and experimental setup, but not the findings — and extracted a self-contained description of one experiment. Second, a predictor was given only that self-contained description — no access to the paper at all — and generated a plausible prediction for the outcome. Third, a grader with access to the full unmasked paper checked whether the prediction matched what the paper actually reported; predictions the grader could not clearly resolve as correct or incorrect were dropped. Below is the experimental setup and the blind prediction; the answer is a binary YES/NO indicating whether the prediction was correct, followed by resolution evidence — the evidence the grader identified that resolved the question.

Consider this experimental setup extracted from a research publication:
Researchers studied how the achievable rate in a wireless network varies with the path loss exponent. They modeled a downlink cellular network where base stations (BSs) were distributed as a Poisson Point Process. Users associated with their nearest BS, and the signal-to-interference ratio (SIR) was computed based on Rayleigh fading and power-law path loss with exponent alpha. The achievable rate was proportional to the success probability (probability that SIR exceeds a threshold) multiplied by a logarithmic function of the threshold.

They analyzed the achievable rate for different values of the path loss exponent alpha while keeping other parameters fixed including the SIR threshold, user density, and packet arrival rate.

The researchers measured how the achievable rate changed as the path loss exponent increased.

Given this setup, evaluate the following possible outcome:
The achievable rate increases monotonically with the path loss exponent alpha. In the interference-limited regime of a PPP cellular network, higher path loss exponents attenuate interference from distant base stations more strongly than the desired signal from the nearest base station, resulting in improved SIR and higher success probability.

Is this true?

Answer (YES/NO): YES